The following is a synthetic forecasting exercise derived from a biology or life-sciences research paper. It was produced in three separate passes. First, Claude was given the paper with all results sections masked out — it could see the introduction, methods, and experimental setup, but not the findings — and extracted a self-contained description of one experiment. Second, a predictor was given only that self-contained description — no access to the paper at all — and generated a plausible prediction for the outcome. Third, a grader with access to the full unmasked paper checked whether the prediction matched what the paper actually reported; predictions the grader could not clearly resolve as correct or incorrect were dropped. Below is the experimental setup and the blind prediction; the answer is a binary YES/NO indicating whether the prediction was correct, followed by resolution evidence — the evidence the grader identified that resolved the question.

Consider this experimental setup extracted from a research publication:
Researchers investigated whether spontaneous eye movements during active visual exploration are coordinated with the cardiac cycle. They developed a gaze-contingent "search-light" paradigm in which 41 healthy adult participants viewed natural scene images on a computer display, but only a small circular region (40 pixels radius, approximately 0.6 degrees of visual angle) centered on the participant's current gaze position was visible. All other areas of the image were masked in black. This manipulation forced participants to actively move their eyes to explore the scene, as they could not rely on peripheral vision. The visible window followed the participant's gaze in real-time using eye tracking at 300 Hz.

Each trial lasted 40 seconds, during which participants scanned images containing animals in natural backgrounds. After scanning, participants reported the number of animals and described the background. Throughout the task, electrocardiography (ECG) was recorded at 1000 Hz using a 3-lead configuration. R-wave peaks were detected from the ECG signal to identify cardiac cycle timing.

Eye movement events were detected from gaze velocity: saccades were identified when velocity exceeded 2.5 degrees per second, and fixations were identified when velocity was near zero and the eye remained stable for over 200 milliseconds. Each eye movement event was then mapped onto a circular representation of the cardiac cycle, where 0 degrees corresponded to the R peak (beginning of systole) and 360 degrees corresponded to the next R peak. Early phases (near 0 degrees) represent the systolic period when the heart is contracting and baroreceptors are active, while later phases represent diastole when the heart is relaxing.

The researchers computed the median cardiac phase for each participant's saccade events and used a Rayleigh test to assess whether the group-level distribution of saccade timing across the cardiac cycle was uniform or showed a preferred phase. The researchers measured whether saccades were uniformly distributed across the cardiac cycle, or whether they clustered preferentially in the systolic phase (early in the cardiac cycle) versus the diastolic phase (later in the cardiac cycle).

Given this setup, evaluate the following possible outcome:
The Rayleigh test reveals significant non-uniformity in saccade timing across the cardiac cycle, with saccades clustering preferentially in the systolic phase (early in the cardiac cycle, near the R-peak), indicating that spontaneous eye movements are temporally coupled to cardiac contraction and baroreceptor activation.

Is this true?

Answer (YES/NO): YES